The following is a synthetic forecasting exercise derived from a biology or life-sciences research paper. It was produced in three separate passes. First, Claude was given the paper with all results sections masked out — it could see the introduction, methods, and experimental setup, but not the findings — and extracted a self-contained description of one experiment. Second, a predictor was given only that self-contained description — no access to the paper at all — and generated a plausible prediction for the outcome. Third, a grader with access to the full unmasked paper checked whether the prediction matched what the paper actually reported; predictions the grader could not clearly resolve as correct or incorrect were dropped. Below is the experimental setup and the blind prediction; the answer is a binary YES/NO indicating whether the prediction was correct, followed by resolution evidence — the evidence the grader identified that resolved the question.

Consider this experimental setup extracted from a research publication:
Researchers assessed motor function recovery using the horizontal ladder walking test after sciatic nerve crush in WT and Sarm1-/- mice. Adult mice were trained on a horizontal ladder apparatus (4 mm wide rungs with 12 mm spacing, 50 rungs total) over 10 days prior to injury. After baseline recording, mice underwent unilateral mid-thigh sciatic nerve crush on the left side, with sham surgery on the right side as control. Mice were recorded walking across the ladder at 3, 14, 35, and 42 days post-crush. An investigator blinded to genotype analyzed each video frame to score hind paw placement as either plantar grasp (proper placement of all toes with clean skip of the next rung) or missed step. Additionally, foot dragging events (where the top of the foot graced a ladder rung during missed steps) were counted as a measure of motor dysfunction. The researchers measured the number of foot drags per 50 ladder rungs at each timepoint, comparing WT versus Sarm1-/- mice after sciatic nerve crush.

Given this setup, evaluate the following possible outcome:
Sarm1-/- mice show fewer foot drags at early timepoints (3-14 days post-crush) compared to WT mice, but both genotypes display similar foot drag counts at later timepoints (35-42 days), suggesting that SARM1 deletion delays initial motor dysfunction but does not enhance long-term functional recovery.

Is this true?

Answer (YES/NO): NO